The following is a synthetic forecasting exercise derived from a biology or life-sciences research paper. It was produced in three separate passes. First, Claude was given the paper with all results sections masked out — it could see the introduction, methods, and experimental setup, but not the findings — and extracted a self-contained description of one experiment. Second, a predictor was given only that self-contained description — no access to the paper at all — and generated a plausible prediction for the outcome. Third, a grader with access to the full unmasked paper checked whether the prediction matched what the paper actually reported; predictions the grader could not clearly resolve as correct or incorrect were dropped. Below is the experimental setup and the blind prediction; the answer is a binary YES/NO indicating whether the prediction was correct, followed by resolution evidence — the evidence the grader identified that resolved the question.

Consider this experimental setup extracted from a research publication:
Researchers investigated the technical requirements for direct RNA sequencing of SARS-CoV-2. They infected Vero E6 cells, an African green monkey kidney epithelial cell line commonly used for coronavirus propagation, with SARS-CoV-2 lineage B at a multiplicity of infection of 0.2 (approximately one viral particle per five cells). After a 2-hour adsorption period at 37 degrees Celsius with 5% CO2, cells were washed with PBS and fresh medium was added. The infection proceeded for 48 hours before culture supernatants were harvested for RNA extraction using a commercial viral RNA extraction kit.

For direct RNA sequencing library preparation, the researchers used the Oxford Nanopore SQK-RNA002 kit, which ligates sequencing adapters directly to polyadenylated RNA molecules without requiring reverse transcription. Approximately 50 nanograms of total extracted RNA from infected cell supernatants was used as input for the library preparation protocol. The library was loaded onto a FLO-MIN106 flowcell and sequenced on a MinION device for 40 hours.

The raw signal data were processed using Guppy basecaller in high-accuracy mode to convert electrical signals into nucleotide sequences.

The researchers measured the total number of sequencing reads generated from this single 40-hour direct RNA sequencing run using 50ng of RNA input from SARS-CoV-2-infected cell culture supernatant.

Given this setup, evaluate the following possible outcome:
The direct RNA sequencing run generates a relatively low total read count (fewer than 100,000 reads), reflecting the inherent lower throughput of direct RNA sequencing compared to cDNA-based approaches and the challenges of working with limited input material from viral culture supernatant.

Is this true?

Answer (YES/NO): NO